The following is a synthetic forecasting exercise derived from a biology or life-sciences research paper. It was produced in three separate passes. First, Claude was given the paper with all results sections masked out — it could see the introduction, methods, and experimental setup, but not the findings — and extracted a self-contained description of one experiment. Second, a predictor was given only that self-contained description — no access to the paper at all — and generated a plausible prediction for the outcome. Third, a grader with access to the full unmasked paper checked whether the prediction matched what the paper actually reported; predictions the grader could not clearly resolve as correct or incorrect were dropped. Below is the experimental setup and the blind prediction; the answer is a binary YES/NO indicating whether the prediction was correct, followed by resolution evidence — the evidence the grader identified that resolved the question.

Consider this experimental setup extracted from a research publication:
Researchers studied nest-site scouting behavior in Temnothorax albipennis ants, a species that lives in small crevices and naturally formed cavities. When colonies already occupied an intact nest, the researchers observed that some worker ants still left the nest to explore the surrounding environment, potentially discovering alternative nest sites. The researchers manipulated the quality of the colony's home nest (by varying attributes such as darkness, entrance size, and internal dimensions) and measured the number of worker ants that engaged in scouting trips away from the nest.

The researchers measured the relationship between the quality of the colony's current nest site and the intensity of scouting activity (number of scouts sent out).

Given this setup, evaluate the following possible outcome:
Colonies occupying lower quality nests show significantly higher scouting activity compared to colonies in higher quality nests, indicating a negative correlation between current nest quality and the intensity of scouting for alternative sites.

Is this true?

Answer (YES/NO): YES